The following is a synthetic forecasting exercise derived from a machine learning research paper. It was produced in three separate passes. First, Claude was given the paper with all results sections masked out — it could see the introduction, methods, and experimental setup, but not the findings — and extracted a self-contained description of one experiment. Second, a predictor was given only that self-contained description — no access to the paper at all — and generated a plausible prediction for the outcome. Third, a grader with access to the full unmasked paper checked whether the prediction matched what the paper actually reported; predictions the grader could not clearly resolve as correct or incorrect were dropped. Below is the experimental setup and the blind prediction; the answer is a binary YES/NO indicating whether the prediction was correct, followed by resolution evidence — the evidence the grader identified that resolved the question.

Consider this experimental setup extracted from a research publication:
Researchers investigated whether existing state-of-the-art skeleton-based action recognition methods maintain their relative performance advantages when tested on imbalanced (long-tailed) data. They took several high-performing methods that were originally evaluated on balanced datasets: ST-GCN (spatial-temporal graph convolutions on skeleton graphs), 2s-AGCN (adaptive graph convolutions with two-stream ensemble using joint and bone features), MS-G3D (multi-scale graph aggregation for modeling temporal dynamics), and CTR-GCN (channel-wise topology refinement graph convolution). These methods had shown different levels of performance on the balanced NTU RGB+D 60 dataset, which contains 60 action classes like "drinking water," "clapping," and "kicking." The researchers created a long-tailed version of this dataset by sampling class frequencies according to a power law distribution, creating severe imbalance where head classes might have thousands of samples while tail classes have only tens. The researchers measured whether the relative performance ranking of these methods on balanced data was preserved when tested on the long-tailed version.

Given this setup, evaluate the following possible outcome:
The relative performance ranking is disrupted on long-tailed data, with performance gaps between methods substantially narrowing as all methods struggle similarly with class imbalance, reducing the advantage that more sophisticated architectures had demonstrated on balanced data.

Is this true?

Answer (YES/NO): YES